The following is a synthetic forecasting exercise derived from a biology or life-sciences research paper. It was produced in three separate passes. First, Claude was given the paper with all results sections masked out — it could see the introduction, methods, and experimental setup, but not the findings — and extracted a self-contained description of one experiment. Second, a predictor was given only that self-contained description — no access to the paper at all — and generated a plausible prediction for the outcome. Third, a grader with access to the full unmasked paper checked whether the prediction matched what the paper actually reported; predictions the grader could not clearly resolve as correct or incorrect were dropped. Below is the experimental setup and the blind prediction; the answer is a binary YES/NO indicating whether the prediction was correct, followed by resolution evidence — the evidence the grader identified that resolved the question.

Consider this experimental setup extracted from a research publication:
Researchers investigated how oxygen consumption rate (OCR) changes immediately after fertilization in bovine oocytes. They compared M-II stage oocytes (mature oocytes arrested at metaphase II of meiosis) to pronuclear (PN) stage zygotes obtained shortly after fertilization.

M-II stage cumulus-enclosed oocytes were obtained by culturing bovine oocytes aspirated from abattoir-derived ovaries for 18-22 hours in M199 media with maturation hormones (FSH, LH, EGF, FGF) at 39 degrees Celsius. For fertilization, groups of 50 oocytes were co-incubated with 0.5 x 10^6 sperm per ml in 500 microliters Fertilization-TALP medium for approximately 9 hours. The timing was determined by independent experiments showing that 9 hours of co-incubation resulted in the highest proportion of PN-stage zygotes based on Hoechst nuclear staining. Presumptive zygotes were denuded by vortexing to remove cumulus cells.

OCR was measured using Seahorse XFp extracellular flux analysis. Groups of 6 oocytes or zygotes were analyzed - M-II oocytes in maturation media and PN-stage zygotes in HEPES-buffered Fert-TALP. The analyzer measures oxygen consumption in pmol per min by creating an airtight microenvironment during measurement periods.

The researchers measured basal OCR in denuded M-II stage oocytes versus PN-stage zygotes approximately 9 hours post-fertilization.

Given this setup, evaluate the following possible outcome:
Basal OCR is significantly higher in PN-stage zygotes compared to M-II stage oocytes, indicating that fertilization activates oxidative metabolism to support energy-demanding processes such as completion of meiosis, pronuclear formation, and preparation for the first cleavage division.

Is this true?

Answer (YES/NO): NO